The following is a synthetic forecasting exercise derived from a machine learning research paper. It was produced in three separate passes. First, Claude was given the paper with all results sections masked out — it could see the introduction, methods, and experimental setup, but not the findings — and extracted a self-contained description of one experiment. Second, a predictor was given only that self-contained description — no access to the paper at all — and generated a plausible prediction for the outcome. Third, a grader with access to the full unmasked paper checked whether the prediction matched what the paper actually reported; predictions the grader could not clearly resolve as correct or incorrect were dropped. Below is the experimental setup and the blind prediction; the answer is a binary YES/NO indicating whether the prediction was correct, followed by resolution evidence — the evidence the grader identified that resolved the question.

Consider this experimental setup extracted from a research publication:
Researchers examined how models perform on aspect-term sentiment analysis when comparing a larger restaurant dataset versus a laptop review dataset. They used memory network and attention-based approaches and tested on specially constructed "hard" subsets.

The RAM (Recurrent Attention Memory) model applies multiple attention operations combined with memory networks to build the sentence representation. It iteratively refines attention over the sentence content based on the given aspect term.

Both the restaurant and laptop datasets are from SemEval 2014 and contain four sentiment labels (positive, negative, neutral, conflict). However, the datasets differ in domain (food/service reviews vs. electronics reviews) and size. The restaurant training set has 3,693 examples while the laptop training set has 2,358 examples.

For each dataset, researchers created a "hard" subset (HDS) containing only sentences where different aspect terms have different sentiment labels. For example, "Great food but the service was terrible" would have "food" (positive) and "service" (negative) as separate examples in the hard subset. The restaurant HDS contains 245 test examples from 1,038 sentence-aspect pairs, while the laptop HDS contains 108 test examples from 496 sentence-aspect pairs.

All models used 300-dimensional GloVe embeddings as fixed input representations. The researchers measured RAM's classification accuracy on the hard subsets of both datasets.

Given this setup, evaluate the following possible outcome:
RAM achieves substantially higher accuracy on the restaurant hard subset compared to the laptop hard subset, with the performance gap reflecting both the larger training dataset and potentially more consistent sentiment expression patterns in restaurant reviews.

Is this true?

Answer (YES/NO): YES